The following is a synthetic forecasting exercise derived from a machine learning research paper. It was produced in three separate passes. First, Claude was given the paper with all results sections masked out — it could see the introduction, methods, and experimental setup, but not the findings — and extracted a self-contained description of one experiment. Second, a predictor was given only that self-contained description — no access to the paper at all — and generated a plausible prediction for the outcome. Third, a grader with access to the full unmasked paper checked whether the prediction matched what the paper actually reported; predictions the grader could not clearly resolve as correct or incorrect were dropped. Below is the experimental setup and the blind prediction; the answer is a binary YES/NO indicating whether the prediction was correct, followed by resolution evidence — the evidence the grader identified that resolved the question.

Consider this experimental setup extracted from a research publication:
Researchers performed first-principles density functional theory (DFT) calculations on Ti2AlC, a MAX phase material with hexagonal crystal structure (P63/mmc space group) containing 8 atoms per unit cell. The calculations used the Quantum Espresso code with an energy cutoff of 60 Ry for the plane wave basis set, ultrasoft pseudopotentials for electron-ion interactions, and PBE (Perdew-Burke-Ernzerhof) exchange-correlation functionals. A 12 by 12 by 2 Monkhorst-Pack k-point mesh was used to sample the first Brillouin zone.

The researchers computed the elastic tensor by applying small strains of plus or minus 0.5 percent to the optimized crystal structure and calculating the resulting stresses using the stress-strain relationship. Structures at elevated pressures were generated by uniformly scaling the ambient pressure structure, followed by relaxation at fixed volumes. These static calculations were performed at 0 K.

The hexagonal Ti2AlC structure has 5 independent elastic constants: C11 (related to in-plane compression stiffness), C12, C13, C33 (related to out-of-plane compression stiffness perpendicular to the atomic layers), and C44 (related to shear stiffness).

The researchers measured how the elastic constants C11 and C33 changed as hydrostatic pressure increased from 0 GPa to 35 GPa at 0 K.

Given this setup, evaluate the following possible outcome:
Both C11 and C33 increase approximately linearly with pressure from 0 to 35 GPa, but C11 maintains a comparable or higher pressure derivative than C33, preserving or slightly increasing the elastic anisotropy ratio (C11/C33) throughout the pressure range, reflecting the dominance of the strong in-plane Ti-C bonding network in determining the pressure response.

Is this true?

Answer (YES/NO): NO